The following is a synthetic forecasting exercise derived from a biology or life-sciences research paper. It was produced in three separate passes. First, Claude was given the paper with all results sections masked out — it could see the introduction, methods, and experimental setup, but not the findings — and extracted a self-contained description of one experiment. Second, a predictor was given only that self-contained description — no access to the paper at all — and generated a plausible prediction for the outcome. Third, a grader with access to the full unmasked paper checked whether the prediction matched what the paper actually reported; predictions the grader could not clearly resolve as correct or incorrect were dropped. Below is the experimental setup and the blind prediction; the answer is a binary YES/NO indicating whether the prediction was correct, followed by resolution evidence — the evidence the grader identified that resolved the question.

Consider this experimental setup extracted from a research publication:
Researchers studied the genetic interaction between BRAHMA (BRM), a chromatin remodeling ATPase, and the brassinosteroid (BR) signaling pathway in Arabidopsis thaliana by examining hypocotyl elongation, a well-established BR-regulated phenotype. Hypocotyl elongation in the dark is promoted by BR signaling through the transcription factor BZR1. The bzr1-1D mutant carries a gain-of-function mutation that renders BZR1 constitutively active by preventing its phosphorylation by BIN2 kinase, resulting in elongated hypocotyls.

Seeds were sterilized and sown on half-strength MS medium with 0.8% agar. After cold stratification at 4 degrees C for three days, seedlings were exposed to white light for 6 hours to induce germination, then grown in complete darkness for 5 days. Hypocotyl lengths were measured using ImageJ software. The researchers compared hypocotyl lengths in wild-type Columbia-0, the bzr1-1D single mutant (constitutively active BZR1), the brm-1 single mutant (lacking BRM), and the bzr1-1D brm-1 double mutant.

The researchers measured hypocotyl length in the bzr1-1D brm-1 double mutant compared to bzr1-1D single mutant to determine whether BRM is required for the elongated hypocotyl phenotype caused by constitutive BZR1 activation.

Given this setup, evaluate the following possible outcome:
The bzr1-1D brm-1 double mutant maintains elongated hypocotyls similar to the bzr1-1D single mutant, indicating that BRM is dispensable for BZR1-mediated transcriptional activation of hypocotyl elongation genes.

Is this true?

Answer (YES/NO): NO